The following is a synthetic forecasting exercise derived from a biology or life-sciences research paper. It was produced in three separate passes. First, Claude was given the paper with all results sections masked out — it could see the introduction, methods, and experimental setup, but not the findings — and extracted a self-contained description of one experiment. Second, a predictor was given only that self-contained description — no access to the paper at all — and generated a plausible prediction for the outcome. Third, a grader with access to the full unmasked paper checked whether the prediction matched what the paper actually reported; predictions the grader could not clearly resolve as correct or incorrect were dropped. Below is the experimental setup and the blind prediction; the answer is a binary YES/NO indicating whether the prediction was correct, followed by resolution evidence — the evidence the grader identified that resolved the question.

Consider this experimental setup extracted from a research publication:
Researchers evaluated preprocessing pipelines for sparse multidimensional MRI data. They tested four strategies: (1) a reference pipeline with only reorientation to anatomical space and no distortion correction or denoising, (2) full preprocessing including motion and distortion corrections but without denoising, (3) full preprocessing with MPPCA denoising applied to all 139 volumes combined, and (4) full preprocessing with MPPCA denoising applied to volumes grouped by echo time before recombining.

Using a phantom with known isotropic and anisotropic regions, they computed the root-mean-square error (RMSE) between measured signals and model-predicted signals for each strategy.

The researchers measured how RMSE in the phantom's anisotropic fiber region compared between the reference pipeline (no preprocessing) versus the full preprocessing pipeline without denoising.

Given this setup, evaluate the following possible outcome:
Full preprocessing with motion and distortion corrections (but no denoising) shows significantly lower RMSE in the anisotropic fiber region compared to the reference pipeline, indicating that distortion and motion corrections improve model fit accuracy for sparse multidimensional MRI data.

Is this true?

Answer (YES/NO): YES